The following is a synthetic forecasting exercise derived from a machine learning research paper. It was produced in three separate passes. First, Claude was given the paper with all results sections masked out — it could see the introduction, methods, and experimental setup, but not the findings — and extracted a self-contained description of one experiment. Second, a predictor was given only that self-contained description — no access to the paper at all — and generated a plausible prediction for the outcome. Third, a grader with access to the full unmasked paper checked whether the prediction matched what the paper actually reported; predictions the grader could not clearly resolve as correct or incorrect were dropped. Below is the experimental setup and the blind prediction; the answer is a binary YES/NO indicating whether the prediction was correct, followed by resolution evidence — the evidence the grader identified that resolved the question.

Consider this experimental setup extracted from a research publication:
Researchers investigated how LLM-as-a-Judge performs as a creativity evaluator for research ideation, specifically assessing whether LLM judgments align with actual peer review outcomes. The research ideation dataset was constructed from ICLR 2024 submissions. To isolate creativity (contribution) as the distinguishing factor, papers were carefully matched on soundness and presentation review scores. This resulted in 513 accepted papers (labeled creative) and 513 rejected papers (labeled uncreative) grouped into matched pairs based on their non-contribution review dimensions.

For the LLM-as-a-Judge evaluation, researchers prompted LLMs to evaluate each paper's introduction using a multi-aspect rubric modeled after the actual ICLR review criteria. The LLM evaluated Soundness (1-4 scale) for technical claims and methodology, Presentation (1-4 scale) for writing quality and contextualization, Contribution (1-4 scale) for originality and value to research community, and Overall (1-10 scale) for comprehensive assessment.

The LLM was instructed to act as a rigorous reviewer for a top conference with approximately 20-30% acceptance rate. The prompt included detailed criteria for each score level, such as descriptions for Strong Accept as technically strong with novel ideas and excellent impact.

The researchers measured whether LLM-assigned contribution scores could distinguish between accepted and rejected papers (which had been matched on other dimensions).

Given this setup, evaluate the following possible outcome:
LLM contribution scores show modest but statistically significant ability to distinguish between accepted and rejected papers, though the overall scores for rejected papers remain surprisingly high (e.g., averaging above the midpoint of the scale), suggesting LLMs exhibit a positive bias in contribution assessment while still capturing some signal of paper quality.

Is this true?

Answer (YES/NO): NO